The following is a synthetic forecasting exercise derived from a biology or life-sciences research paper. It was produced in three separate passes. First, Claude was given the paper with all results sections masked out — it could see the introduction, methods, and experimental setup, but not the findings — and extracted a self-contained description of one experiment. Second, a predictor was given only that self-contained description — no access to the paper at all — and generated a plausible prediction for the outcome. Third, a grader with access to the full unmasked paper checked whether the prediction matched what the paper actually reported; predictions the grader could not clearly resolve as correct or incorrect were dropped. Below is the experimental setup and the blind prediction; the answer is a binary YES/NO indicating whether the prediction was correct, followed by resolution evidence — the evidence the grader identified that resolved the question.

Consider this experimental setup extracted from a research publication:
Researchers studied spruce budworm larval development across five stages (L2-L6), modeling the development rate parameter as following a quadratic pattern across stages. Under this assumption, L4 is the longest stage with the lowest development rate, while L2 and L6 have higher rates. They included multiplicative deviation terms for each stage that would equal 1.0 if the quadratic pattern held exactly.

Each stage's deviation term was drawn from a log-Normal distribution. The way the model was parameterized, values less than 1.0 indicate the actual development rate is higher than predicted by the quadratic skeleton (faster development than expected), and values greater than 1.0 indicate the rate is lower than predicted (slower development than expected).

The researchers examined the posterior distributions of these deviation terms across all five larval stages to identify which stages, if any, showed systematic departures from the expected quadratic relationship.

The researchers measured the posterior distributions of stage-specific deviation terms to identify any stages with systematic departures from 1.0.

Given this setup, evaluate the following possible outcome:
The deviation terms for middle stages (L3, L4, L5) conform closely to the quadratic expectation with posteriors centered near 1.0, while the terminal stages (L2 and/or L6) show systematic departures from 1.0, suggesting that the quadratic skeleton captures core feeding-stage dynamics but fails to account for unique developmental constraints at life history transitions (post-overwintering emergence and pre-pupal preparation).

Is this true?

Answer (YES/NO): NO